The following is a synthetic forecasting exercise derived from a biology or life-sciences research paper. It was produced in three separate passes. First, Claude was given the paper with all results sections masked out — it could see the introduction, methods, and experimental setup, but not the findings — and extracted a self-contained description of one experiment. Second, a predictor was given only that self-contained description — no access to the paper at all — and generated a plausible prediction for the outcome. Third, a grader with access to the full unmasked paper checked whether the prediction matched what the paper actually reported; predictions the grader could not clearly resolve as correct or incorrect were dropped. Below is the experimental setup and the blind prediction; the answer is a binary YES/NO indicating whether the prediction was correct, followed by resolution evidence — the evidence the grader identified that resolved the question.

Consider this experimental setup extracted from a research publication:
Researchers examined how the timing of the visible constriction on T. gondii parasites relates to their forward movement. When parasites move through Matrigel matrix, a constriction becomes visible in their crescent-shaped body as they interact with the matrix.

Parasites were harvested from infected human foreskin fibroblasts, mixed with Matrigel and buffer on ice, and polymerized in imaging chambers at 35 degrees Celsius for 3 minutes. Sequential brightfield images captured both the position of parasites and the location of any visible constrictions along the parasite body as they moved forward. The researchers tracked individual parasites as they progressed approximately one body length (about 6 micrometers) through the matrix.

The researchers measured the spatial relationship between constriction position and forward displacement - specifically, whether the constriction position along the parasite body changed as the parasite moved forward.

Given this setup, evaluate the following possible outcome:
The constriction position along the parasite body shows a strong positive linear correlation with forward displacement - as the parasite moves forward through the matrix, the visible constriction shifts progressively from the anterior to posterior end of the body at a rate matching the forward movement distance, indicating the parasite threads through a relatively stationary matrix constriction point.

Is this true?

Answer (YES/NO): YES